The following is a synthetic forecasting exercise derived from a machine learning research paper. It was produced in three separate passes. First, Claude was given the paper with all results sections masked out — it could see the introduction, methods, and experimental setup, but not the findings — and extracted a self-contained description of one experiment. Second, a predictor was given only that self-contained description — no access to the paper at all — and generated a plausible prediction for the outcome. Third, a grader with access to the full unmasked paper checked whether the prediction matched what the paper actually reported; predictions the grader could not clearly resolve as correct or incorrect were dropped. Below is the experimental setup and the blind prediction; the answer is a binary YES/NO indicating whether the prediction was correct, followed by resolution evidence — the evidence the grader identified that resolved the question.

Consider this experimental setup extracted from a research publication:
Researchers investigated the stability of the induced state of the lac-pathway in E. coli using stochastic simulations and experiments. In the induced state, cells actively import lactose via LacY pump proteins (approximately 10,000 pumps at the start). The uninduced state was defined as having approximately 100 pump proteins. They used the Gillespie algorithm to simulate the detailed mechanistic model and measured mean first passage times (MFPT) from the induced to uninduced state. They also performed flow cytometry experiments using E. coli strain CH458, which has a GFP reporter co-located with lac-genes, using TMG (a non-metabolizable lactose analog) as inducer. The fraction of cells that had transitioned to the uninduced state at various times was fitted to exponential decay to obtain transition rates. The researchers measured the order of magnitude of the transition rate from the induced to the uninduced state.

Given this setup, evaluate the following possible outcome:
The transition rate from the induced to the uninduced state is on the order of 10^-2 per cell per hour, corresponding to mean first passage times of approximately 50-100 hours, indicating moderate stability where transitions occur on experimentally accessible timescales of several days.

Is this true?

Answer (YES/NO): NO